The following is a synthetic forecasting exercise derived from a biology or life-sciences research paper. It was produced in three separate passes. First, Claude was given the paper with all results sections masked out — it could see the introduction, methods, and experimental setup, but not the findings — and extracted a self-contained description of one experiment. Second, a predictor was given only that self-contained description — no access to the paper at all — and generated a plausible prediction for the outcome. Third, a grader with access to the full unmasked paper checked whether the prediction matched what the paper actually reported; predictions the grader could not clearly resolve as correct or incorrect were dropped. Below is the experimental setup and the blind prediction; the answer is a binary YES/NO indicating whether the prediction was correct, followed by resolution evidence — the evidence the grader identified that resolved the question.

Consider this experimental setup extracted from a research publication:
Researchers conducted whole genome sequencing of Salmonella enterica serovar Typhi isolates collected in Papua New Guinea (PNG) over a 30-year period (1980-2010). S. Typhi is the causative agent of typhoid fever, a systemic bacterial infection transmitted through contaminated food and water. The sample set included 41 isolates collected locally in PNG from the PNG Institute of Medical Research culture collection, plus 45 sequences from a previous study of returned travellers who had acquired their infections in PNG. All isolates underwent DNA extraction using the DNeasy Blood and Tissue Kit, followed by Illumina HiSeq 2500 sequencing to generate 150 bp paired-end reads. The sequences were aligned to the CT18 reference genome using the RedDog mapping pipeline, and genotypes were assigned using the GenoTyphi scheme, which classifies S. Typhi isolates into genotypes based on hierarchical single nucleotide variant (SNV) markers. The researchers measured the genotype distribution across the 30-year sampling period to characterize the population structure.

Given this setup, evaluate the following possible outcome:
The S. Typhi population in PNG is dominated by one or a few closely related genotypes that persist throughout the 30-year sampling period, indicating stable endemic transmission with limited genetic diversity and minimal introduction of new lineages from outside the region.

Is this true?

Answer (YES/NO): YES